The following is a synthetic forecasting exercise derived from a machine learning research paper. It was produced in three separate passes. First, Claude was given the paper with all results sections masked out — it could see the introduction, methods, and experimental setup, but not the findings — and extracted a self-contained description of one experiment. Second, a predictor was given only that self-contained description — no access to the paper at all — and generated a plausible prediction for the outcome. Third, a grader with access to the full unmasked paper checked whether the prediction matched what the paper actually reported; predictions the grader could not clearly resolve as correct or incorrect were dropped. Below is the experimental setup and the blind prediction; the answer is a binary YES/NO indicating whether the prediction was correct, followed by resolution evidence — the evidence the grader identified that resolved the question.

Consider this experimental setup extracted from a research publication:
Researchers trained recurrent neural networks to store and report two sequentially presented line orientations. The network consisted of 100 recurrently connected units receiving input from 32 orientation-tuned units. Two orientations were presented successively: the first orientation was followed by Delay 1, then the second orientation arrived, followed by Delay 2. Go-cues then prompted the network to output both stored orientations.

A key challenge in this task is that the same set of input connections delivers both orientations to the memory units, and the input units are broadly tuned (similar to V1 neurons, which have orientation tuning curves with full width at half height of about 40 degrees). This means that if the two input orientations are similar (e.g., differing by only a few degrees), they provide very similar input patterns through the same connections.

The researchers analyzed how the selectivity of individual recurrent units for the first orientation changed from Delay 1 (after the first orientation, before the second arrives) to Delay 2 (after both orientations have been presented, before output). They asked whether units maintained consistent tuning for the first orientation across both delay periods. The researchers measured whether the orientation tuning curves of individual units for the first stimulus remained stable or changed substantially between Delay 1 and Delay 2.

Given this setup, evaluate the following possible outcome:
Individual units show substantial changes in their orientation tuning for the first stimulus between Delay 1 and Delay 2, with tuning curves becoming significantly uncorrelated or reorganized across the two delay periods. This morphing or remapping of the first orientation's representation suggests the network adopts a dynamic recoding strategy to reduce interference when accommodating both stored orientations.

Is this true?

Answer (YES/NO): YES